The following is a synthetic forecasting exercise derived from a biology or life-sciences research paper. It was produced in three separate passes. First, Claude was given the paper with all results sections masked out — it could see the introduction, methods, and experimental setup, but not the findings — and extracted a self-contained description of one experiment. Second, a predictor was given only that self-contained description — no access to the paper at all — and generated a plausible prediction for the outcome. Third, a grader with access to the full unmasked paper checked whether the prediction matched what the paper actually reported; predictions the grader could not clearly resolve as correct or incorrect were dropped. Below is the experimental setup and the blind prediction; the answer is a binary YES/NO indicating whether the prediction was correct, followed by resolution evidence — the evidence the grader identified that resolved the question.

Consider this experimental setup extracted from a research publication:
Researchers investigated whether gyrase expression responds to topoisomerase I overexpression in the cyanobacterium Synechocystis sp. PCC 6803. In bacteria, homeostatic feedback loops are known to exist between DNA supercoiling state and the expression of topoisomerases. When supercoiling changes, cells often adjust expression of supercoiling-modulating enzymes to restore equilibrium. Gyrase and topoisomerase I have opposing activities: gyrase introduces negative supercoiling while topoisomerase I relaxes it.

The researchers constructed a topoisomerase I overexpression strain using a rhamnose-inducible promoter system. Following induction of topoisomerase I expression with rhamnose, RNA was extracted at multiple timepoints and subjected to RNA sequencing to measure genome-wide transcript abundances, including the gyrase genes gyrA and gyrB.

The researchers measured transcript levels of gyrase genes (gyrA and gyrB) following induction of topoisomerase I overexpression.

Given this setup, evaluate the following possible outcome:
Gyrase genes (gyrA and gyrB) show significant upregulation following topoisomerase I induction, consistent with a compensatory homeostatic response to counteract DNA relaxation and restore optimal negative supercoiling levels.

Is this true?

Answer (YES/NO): YES